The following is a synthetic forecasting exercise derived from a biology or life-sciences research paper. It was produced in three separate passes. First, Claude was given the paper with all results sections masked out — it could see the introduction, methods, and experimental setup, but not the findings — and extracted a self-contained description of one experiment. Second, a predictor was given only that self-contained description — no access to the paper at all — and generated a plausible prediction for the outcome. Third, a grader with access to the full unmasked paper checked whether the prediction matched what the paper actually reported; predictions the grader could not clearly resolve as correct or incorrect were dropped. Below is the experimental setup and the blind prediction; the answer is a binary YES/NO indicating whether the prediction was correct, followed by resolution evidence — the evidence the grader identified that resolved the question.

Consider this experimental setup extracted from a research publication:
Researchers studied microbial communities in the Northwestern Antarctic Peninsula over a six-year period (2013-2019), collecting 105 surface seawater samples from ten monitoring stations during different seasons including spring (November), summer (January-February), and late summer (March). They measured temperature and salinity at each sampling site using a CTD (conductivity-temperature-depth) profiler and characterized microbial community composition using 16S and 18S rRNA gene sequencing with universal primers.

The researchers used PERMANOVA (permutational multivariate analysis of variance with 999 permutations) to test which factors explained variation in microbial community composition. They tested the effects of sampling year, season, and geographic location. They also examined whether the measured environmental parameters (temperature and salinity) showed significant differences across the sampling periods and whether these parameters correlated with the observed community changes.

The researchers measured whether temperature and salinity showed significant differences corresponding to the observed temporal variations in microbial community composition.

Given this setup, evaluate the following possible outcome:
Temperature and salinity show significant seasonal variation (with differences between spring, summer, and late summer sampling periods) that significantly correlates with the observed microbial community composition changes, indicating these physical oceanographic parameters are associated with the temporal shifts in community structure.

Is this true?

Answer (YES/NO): NO